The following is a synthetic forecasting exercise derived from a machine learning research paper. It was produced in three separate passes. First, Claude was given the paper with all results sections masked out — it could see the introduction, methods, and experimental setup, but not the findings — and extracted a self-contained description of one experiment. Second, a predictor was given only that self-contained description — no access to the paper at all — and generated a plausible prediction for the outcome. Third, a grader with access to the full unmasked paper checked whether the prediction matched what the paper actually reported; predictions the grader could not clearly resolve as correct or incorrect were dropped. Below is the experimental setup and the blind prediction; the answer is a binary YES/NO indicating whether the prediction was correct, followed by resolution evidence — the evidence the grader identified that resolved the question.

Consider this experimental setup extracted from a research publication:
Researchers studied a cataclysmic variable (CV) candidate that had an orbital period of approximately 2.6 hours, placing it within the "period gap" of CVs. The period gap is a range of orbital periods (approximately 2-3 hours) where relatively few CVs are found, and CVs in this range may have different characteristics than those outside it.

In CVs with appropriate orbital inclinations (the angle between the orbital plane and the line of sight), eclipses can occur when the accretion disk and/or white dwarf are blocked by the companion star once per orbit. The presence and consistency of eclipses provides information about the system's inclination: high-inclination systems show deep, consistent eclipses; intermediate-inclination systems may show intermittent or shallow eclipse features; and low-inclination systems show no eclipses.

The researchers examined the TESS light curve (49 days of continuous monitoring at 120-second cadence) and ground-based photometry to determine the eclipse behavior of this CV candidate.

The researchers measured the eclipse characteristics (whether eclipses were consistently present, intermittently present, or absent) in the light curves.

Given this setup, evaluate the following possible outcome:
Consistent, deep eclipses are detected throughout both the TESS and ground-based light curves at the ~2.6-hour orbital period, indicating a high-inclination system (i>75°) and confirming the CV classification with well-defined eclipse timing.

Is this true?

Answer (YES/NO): NO